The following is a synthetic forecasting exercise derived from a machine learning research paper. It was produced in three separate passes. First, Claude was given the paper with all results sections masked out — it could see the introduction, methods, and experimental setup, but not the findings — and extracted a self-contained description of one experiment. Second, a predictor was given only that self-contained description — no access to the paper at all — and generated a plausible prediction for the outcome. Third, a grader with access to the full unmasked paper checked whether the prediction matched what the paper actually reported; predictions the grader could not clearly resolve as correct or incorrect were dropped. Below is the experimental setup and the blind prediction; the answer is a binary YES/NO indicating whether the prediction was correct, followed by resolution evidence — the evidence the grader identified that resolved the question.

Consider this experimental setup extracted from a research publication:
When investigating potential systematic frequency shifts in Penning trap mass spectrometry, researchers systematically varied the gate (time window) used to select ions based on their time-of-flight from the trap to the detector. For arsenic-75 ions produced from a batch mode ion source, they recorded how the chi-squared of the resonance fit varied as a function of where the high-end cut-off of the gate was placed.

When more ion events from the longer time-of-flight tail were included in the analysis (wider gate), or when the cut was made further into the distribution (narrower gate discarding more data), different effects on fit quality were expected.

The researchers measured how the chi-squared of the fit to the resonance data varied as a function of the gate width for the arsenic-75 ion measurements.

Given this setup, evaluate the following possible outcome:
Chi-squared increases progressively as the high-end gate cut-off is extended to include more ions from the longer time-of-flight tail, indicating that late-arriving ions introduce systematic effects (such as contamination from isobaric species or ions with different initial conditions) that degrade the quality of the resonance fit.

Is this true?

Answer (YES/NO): NO